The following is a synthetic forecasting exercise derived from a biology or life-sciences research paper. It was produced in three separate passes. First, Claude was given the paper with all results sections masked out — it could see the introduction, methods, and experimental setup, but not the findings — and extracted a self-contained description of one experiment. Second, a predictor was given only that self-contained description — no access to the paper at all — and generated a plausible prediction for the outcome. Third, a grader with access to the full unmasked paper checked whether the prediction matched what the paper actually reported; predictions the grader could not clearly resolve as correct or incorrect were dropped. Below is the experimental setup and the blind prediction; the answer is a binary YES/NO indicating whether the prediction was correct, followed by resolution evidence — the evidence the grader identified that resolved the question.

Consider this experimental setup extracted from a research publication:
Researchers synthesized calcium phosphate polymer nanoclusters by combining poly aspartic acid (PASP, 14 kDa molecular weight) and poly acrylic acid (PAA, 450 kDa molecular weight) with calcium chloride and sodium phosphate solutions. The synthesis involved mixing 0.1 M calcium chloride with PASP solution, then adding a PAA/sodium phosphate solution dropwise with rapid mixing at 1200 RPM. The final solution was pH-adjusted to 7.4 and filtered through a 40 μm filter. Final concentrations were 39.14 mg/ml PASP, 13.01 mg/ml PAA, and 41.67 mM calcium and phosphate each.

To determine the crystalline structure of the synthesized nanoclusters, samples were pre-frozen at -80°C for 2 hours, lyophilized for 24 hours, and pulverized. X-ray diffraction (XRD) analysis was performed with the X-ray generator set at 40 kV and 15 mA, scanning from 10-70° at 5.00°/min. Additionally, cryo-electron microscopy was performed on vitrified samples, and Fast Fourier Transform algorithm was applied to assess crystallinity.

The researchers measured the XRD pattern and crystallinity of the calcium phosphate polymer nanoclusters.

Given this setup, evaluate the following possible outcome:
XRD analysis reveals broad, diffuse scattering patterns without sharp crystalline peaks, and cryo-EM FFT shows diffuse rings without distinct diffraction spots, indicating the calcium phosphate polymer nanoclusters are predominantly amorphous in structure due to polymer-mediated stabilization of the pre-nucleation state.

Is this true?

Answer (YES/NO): NO